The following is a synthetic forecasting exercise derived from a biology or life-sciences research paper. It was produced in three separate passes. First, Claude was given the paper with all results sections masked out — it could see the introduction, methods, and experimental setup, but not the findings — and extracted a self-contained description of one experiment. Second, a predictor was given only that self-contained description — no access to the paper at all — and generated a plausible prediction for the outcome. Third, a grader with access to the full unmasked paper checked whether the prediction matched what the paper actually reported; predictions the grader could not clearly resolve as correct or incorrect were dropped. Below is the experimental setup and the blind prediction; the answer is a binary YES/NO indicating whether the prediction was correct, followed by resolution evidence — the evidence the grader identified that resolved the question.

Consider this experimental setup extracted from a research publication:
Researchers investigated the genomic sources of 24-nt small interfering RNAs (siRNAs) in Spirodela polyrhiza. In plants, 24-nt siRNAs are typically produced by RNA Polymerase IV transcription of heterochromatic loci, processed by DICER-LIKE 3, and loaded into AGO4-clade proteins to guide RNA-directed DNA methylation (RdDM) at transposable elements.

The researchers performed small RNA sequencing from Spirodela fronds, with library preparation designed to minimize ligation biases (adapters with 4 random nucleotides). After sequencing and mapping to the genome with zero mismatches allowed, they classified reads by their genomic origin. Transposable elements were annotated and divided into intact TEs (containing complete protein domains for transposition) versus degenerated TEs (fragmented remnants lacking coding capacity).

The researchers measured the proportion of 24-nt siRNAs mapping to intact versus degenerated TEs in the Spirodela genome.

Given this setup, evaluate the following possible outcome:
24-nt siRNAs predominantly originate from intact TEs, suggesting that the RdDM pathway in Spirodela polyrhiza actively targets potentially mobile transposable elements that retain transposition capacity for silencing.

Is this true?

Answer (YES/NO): YES